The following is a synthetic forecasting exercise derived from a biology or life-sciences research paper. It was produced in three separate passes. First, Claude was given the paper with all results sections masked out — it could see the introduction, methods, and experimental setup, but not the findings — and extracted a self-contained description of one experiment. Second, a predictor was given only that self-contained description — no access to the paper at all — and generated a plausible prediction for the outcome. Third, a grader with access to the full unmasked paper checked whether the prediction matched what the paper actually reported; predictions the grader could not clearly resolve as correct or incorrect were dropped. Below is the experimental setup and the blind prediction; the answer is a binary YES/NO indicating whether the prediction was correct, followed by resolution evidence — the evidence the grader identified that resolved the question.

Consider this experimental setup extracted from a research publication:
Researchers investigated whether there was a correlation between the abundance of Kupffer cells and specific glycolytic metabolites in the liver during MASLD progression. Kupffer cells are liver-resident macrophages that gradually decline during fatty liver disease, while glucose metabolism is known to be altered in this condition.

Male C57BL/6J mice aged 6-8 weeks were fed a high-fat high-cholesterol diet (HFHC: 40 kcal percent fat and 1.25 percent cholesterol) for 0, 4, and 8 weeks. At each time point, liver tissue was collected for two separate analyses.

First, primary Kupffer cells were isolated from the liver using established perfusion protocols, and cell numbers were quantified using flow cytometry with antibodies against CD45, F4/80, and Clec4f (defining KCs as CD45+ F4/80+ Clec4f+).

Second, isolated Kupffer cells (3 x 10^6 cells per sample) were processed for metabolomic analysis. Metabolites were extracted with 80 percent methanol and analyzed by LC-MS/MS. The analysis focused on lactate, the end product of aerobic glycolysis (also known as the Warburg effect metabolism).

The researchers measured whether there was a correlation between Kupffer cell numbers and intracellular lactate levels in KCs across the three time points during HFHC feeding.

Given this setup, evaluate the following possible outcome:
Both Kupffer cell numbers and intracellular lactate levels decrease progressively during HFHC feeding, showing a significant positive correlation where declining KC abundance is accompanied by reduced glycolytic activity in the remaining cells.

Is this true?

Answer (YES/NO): NO